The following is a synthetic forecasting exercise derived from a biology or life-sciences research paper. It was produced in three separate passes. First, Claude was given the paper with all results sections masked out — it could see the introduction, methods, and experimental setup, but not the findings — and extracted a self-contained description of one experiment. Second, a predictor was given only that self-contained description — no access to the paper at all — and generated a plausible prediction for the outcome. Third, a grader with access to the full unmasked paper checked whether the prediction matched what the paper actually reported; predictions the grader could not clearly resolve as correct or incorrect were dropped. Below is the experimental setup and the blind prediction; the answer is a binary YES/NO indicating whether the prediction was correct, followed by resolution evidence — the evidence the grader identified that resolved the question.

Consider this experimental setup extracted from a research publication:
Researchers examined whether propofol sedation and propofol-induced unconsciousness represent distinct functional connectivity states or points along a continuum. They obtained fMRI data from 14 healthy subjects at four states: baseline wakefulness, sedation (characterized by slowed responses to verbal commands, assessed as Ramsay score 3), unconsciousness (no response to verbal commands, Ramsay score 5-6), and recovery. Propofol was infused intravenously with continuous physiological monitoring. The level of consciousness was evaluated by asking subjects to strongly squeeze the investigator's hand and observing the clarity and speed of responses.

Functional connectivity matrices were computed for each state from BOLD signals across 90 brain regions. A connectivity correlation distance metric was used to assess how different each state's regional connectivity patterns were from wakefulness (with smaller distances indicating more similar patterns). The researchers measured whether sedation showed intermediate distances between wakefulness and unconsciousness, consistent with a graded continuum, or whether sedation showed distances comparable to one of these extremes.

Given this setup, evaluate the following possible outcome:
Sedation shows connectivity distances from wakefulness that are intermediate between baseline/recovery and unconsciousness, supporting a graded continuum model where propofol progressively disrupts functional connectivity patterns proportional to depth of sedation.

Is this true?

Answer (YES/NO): YES